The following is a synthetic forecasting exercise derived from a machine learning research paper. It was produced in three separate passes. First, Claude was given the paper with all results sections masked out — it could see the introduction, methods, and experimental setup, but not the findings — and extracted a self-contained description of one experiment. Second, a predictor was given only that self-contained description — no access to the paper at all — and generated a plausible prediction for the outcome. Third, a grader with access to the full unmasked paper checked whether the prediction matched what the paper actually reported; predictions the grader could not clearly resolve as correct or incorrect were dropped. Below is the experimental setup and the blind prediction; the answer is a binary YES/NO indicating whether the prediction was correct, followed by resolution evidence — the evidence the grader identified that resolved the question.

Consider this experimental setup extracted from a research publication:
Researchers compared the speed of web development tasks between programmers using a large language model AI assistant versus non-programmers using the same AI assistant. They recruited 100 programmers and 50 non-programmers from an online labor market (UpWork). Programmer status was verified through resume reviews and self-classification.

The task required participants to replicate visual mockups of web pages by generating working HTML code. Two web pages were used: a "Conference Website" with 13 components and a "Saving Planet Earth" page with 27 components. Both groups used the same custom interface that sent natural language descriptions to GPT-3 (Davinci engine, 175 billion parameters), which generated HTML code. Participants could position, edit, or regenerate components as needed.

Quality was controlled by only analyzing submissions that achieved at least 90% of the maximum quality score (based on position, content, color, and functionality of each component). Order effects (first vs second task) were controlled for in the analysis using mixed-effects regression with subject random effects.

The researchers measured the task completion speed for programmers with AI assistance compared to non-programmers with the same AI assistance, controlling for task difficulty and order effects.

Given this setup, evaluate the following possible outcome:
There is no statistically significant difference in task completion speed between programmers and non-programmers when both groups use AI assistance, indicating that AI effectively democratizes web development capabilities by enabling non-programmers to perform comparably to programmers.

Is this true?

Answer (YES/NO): YES